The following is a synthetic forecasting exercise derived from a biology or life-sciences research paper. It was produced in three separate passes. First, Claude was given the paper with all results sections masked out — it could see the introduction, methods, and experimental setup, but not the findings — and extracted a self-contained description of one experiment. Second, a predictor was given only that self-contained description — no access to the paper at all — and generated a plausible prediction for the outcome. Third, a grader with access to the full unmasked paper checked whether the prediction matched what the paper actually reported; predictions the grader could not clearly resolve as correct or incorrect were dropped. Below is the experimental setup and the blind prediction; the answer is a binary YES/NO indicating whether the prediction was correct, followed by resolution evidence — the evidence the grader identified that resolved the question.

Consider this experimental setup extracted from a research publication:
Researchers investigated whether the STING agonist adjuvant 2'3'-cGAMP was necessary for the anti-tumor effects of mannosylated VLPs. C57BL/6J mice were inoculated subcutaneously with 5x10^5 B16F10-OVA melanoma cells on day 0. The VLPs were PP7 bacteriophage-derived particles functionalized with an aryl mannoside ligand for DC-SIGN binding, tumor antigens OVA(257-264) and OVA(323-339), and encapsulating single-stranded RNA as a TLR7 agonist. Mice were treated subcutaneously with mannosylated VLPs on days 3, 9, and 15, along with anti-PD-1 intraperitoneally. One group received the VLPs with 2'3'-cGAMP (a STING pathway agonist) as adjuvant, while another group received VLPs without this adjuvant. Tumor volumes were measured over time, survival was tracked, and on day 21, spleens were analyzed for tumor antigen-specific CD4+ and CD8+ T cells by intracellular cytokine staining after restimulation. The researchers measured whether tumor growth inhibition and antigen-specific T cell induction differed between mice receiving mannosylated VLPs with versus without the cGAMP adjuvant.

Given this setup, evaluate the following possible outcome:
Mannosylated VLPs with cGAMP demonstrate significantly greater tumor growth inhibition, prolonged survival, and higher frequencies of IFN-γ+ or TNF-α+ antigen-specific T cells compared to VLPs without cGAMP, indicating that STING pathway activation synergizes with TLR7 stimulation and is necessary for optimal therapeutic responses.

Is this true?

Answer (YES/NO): NO